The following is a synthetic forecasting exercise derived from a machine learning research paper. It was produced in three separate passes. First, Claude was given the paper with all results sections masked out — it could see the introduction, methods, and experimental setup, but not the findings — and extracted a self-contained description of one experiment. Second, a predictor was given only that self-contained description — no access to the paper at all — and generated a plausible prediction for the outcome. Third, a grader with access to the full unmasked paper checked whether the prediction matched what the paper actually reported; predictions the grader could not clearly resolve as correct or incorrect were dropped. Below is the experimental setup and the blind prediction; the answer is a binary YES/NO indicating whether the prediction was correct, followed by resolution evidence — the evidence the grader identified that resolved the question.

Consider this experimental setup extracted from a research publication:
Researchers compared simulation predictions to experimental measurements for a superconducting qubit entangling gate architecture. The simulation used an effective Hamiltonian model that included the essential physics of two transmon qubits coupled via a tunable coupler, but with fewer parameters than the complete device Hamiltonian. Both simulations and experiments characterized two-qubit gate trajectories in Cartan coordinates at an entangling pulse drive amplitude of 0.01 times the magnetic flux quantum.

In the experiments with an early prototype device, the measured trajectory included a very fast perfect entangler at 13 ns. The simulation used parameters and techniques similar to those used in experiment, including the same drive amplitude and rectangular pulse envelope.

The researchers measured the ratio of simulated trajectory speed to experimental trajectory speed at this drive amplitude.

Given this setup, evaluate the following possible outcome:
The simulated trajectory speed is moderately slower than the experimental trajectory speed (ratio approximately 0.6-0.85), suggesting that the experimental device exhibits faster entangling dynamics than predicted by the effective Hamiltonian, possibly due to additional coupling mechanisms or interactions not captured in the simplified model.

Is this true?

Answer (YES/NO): NO